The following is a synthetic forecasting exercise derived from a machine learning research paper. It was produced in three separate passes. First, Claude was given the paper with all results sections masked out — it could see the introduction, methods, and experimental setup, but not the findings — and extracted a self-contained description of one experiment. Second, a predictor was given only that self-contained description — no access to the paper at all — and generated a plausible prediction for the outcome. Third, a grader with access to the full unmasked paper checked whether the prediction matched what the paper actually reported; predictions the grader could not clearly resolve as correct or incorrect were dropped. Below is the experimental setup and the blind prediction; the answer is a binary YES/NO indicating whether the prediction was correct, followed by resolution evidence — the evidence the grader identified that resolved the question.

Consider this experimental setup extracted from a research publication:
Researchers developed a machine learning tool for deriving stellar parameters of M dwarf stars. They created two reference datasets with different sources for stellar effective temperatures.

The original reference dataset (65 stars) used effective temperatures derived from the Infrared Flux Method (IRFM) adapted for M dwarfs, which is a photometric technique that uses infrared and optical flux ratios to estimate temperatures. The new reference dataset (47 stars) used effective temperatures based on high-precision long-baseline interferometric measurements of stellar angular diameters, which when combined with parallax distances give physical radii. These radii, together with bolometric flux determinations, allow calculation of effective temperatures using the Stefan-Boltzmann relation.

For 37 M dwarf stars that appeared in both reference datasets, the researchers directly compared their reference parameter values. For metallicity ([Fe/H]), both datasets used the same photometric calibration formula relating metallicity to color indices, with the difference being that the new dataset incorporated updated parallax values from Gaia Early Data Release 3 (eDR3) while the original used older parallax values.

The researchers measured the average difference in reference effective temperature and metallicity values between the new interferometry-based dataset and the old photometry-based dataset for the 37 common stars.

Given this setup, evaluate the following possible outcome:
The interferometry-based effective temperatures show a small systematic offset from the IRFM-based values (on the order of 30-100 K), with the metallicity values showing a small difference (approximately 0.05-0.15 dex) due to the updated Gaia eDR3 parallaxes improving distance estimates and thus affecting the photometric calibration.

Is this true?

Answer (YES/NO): NO